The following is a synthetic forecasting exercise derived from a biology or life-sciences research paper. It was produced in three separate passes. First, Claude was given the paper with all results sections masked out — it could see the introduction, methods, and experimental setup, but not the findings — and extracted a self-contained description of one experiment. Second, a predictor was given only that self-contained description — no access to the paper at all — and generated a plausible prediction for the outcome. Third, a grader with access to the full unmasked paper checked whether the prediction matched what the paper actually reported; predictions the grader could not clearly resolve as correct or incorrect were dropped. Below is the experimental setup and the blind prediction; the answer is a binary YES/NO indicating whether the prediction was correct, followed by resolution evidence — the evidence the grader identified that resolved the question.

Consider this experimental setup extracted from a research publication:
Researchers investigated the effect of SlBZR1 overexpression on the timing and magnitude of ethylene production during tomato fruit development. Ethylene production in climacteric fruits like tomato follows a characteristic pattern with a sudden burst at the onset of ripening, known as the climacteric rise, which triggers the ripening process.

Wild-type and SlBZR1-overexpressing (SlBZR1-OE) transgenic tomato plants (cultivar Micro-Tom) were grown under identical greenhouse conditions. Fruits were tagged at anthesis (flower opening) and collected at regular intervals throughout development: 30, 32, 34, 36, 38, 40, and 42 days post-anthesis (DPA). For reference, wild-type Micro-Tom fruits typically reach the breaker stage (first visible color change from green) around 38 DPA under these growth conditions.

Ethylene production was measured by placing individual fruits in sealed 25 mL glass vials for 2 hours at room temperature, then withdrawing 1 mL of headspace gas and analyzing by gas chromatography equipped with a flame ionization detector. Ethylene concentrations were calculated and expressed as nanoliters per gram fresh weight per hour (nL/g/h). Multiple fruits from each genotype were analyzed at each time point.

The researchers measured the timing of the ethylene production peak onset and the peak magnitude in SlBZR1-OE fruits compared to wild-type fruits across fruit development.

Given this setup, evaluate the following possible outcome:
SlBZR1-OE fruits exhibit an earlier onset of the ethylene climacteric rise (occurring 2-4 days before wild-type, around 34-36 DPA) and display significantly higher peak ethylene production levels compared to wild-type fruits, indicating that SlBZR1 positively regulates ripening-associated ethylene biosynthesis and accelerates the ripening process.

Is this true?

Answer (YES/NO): NO